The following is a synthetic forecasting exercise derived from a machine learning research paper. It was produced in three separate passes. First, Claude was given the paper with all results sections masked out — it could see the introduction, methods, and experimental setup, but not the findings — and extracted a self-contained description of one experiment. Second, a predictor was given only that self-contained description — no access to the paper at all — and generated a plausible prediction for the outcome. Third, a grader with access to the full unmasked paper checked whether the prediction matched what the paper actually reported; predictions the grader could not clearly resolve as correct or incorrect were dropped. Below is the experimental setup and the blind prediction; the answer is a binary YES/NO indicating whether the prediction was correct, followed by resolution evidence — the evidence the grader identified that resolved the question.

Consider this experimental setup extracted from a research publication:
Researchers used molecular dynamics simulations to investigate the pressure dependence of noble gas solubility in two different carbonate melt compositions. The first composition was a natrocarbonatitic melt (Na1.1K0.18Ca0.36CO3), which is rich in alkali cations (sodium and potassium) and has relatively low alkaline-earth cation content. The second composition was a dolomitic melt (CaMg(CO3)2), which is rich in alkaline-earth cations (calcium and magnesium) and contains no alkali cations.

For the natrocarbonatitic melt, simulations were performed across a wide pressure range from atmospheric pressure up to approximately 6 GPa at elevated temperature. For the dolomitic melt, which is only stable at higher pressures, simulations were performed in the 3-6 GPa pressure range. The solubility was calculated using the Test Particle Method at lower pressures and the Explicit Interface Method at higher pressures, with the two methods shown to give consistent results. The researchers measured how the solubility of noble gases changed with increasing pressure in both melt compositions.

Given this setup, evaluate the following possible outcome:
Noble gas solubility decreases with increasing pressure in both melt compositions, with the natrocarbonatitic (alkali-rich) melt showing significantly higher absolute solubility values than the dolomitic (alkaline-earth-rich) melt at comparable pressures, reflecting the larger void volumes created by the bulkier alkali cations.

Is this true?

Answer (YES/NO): NO